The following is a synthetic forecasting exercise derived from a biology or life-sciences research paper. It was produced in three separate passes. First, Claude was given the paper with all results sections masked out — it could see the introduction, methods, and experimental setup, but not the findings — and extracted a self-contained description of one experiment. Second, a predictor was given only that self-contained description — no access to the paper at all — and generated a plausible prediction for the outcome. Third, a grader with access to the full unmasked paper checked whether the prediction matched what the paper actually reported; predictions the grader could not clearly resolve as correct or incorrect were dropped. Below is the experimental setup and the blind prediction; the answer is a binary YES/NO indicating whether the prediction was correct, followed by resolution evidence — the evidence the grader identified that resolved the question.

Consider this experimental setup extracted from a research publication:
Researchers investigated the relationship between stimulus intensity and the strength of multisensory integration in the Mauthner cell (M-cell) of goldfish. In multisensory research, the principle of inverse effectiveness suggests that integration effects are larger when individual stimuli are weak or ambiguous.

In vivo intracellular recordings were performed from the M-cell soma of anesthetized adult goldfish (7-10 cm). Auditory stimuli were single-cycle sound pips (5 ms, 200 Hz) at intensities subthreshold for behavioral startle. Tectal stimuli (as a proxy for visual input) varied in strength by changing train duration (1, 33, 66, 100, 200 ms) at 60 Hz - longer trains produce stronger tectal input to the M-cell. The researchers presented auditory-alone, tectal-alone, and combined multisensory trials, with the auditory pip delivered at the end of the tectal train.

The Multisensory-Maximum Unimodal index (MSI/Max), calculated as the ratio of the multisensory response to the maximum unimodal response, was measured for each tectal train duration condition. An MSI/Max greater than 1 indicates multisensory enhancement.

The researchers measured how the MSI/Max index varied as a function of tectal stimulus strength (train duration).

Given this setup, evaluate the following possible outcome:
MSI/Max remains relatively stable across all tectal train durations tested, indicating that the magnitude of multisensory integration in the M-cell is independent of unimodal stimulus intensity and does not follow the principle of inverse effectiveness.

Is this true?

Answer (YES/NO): NO